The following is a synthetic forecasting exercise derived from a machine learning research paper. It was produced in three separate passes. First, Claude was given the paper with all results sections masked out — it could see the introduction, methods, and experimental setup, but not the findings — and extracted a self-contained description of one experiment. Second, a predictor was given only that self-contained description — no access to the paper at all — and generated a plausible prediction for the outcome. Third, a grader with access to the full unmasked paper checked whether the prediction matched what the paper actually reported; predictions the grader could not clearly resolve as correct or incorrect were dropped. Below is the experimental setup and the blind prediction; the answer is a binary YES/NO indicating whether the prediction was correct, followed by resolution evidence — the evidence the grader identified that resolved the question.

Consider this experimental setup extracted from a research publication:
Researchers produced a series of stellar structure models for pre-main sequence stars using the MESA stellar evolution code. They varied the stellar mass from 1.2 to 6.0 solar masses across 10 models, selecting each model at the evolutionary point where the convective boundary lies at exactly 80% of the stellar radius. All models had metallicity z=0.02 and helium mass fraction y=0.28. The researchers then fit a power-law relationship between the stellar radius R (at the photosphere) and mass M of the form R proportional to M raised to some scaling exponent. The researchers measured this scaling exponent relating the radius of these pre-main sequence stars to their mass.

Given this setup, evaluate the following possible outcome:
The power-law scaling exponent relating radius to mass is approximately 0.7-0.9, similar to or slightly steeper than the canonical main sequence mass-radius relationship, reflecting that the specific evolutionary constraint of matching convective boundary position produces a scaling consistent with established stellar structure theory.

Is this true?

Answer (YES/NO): NO